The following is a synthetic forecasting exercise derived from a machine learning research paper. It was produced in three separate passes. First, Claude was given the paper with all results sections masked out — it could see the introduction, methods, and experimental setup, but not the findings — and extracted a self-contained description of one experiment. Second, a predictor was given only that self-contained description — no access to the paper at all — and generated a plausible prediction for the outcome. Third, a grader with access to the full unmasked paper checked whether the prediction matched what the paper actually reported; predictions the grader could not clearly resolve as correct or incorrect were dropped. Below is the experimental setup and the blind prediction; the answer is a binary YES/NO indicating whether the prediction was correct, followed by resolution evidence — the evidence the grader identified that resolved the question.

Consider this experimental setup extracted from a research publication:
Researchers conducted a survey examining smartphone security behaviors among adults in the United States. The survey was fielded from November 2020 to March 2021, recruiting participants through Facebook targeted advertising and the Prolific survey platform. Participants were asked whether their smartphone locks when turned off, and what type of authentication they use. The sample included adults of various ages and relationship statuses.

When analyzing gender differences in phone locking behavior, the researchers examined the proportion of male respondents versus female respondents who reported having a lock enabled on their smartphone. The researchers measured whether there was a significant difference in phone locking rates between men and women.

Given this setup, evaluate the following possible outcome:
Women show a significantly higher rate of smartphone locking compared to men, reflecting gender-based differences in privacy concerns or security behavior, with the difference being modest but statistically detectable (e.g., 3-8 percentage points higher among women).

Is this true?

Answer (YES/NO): NO